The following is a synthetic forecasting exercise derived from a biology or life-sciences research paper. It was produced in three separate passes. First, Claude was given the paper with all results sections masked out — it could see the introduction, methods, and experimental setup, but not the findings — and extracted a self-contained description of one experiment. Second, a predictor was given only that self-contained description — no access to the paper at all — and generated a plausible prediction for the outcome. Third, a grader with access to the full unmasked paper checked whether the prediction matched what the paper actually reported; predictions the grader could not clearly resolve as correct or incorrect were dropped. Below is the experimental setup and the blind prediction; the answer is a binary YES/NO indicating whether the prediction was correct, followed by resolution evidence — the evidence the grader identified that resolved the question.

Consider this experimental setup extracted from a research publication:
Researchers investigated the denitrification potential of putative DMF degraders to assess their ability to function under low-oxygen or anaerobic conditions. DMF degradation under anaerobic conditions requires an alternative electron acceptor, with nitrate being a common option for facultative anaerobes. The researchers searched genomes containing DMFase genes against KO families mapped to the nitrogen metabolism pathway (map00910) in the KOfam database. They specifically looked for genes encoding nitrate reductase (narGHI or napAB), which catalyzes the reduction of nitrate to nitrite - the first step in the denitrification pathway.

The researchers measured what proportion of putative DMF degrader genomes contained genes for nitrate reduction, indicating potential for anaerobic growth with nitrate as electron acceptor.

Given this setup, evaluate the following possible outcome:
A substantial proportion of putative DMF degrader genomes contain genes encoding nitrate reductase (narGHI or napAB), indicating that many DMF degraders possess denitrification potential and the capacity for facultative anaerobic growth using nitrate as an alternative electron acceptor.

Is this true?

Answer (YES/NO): YES